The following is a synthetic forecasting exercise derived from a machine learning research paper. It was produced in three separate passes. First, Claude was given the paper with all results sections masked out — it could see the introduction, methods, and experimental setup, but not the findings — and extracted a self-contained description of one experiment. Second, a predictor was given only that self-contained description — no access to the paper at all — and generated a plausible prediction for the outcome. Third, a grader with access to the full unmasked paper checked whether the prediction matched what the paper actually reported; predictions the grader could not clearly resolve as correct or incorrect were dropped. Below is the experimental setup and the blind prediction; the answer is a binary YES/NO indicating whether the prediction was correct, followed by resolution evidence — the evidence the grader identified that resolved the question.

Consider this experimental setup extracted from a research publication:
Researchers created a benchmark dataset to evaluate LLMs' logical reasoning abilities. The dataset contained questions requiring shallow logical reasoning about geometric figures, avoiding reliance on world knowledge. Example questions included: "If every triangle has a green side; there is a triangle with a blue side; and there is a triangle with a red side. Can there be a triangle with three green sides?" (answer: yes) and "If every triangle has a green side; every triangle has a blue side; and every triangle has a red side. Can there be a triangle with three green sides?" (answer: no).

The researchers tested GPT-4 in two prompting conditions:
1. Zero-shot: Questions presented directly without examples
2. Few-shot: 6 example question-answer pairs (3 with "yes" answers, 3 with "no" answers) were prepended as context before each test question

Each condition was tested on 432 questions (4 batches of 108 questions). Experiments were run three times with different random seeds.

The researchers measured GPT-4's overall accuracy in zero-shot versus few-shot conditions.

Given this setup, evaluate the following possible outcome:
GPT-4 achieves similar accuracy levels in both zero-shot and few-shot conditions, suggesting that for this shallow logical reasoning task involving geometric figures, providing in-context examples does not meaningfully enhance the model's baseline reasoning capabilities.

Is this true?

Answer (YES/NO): NO